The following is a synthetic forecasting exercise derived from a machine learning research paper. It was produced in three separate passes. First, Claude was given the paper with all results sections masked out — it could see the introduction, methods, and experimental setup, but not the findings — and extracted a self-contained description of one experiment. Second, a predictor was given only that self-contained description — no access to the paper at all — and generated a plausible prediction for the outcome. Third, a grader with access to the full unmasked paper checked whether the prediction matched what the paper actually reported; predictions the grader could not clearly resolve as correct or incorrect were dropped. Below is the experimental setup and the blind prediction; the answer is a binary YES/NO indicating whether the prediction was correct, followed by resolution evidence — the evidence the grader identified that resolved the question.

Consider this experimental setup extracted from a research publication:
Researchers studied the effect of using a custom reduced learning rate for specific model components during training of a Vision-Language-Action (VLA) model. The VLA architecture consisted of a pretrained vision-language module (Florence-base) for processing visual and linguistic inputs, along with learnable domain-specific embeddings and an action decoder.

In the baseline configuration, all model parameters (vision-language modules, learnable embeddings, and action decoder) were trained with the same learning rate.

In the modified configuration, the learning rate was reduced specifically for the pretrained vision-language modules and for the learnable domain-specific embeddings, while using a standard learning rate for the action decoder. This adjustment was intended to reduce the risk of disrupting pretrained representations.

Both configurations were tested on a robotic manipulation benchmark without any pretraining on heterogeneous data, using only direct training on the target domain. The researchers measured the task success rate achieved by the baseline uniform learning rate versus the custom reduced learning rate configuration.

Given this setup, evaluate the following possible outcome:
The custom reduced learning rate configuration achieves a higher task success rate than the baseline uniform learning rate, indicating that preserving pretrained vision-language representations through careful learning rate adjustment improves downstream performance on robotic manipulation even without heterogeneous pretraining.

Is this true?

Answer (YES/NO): YES